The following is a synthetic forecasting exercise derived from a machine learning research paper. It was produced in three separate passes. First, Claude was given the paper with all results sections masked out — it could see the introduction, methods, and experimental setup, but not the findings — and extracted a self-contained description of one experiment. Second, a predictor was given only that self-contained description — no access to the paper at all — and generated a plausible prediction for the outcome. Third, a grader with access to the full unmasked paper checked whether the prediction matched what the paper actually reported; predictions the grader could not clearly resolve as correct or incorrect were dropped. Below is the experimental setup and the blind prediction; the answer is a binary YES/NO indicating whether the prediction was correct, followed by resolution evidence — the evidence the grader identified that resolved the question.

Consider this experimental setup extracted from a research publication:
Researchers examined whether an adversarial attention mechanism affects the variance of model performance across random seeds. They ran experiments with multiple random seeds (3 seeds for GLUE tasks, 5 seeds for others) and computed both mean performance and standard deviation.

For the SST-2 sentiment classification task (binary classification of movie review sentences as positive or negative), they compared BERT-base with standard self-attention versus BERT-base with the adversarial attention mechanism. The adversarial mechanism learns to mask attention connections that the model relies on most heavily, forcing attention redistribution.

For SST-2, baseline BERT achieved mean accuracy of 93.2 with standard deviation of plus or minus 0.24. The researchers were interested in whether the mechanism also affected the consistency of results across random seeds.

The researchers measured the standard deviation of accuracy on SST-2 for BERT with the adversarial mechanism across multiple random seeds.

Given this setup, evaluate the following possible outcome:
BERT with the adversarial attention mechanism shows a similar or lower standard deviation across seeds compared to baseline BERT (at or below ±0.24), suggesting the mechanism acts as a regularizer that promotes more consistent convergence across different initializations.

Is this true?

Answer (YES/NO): YES